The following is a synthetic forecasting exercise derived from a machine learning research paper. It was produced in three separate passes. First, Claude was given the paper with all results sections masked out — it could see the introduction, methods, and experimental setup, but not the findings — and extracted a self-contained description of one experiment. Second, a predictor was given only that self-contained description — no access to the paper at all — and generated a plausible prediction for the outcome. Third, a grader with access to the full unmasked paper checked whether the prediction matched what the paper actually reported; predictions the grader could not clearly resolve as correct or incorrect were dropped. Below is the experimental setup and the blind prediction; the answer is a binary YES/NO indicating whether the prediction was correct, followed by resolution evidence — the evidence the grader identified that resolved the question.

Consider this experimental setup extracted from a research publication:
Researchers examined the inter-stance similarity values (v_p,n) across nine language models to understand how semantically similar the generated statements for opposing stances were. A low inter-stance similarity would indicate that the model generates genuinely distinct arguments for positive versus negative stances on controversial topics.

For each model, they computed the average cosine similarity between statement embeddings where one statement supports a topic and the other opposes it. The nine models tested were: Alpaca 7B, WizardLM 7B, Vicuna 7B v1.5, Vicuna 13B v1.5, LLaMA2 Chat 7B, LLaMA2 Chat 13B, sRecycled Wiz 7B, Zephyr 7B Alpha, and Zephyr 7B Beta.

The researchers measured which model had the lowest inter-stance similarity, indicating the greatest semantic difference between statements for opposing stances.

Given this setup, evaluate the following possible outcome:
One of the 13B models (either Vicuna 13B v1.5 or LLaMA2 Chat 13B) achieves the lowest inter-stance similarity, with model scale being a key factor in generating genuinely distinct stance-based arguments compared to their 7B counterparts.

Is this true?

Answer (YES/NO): NO